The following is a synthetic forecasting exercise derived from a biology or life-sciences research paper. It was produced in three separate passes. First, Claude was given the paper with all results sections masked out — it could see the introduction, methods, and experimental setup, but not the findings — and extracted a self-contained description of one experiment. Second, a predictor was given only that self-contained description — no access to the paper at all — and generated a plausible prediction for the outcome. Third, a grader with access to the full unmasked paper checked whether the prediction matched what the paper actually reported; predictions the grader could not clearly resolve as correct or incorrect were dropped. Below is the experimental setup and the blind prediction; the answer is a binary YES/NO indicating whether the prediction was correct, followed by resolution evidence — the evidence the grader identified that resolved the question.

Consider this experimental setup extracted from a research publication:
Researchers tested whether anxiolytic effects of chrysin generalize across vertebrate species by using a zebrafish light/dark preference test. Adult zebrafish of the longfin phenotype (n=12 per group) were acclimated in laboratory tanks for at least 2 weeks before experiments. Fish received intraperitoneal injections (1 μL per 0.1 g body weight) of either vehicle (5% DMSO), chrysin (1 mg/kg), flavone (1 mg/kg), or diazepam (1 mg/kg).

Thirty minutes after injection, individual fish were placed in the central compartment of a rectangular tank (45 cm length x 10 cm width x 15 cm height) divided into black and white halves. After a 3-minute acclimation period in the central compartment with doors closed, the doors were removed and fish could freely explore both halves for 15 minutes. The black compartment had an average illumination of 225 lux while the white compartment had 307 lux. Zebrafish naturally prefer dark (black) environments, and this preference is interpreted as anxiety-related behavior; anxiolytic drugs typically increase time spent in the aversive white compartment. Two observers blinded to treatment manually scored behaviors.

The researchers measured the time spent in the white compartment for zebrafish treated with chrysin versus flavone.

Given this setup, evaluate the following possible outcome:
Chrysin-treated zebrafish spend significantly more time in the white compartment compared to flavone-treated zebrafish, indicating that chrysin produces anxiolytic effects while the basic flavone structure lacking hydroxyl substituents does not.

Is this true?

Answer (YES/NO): YES